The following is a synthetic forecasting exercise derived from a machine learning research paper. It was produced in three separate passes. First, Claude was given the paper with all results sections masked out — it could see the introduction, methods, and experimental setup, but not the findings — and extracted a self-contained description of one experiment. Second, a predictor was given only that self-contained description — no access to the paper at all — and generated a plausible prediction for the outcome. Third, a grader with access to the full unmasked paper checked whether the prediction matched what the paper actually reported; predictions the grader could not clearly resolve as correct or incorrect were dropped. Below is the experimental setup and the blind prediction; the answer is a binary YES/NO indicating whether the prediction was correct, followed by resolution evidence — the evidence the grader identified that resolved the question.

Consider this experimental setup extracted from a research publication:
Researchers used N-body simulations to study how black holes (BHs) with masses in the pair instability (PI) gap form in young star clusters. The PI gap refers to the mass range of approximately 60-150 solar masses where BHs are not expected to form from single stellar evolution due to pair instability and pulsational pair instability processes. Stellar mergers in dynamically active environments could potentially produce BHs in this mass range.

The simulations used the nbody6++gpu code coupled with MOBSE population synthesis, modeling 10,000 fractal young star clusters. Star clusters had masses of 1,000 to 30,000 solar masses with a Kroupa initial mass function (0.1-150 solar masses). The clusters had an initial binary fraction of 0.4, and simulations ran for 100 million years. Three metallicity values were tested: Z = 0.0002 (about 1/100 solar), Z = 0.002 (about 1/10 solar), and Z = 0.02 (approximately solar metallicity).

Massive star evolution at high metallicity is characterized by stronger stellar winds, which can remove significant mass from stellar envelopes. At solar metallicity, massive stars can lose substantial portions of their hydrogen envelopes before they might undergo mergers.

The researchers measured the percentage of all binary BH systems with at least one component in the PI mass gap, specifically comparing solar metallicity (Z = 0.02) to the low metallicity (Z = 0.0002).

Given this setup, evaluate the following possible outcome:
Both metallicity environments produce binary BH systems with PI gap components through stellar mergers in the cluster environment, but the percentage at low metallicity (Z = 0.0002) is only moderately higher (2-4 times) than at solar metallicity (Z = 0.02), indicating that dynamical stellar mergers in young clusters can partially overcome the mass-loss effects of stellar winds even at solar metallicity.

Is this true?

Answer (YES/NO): NO